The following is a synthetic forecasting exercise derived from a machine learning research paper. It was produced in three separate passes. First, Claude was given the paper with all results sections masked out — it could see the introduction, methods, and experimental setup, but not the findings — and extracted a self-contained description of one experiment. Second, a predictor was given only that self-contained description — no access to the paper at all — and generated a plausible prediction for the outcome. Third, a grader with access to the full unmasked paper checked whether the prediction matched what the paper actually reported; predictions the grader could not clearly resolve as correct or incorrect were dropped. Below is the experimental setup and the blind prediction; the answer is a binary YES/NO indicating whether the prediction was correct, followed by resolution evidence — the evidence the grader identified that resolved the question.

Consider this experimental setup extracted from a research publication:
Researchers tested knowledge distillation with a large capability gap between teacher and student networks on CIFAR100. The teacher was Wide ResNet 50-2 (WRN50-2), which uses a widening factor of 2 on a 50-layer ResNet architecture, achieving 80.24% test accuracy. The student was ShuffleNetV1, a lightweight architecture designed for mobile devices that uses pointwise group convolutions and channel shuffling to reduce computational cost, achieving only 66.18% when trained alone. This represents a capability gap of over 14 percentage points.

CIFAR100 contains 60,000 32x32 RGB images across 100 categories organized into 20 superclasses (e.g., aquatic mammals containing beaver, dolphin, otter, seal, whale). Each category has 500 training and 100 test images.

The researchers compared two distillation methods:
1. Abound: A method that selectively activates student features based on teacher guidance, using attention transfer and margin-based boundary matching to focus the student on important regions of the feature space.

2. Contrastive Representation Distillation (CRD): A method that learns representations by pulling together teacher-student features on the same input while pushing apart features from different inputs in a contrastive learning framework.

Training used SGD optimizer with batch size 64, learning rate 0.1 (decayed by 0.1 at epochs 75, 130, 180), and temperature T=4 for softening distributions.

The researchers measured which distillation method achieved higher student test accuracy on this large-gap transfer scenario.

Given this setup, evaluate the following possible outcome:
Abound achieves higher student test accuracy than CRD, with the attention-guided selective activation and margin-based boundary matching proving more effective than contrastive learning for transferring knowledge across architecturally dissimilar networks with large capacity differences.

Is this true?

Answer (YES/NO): YES